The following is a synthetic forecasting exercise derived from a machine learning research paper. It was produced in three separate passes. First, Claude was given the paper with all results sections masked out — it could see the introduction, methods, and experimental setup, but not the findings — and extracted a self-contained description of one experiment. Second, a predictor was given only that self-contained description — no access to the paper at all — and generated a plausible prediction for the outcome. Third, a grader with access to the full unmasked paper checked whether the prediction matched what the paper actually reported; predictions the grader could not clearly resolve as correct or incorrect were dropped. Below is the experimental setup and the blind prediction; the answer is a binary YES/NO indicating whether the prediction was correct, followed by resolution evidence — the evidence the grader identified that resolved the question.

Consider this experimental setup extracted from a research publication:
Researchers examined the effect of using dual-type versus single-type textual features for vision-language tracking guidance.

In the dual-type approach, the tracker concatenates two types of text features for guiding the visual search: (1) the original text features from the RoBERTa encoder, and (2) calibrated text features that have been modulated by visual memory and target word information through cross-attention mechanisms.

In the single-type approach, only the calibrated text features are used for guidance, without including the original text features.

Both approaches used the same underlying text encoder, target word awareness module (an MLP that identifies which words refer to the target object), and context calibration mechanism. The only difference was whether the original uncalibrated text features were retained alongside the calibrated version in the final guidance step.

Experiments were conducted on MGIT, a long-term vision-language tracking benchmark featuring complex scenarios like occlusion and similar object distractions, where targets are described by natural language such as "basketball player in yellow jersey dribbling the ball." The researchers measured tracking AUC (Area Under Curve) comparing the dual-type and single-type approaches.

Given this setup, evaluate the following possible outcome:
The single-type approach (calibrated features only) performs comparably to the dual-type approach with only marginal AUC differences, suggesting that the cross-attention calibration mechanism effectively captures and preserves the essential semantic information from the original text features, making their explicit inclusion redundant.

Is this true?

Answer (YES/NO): NO